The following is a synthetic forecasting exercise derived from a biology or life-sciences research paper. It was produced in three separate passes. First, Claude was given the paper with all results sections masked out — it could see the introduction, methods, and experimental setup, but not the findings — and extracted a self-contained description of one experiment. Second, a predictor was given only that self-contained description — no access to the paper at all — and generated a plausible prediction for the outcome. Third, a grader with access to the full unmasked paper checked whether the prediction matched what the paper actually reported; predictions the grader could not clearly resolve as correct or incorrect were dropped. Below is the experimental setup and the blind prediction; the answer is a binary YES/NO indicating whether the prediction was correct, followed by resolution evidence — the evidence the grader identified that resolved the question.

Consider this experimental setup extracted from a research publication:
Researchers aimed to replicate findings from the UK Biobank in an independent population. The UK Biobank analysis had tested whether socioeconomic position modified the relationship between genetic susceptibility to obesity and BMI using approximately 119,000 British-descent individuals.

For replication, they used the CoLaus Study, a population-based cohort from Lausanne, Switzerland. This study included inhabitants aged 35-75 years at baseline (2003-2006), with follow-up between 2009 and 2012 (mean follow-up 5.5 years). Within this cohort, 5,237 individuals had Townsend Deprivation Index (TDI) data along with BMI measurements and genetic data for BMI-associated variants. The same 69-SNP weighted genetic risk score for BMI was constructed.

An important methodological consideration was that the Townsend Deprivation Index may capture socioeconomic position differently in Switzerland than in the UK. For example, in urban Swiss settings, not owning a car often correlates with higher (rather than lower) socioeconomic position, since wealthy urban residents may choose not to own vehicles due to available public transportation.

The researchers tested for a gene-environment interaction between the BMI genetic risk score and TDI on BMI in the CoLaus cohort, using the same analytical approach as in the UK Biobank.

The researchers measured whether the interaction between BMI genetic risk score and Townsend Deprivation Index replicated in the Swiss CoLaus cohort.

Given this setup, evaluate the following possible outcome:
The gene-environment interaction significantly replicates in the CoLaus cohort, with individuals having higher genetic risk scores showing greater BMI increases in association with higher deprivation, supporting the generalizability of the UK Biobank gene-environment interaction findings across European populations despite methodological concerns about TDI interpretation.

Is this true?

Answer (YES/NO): NO